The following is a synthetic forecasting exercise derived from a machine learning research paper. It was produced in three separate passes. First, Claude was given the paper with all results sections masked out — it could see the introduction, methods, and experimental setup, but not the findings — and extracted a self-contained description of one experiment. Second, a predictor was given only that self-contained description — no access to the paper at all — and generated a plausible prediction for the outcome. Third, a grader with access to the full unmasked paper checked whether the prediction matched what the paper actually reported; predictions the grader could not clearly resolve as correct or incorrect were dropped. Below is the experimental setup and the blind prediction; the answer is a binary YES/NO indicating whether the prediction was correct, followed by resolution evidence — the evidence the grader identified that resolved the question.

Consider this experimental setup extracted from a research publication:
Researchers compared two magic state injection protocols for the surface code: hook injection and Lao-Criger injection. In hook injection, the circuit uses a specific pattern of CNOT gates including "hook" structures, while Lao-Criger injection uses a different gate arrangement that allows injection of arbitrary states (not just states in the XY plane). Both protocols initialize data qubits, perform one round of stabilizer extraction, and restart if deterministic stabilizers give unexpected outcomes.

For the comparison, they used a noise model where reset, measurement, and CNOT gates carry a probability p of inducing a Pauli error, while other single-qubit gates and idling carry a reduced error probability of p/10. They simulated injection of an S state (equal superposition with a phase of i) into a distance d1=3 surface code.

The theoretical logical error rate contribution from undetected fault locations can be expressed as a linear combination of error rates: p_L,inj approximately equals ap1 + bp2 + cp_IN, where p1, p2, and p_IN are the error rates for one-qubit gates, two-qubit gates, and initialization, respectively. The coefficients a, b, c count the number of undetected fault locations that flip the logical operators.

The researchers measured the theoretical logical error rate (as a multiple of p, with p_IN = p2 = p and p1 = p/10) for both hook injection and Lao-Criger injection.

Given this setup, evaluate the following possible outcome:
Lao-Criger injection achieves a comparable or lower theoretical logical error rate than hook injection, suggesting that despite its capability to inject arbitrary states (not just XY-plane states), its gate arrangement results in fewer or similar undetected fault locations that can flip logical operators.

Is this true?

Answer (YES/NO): NO